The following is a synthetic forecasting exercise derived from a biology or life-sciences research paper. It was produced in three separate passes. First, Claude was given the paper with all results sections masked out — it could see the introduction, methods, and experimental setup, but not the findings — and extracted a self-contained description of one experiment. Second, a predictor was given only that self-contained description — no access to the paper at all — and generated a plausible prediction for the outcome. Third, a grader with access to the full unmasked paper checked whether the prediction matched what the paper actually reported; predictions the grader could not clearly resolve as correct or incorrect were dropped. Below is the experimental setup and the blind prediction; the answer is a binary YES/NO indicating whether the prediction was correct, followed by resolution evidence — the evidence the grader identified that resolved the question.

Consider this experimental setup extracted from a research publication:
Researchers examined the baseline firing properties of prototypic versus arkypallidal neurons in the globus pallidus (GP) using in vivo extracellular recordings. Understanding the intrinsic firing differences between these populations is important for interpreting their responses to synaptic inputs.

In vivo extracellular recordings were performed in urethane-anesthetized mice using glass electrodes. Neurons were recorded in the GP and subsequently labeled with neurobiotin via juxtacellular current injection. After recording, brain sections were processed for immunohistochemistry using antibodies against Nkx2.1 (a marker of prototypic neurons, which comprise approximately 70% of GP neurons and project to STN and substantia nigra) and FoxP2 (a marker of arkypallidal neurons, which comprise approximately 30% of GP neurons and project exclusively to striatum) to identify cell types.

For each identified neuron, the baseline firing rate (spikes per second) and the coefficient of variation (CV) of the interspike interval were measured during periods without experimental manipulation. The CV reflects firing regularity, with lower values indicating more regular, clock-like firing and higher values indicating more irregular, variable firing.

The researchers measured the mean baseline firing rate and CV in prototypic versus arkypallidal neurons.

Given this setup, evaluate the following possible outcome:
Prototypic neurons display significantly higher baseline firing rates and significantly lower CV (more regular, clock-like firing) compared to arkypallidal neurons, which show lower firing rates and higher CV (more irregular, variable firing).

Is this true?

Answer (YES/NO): YES